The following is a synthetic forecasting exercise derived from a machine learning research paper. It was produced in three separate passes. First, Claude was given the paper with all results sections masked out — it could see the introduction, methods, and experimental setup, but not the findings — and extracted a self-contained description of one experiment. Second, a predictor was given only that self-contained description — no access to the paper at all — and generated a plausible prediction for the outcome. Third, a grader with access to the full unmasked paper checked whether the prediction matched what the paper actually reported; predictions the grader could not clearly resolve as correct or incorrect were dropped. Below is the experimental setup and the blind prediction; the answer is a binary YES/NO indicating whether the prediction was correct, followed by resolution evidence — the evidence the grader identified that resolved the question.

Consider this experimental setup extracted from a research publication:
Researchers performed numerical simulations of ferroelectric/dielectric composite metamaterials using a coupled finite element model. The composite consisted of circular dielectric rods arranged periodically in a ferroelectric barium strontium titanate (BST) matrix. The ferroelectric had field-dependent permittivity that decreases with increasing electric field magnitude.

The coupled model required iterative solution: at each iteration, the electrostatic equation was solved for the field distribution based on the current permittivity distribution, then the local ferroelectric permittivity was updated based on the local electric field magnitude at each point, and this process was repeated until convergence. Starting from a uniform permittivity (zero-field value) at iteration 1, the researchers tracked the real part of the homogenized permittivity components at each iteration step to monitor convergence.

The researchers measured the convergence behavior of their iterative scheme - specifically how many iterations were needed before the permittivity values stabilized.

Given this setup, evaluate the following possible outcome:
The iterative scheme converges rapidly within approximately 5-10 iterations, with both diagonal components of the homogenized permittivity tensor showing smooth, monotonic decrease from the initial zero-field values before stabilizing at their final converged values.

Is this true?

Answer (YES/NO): NO